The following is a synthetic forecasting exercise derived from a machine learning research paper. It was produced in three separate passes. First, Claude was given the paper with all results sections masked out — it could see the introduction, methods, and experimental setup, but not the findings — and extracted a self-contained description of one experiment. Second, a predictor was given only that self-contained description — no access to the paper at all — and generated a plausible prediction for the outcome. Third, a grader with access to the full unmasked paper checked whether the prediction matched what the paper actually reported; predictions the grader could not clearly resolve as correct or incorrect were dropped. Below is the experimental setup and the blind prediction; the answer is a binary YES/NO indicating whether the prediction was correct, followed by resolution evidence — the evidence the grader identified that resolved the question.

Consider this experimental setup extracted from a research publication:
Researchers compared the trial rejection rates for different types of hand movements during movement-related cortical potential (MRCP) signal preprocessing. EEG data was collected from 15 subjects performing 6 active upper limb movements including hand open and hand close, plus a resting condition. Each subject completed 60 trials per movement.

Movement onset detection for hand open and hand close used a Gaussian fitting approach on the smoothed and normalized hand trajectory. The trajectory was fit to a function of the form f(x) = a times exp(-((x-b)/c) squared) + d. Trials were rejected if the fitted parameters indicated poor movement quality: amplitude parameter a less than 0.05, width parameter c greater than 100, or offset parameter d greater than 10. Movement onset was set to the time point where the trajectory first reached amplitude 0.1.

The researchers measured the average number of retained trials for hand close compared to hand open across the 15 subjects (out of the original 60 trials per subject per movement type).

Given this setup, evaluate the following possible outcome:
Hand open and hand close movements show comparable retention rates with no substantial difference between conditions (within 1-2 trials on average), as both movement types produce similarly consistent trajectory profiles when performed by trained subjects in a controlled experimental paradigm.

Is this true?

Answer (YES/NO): YES